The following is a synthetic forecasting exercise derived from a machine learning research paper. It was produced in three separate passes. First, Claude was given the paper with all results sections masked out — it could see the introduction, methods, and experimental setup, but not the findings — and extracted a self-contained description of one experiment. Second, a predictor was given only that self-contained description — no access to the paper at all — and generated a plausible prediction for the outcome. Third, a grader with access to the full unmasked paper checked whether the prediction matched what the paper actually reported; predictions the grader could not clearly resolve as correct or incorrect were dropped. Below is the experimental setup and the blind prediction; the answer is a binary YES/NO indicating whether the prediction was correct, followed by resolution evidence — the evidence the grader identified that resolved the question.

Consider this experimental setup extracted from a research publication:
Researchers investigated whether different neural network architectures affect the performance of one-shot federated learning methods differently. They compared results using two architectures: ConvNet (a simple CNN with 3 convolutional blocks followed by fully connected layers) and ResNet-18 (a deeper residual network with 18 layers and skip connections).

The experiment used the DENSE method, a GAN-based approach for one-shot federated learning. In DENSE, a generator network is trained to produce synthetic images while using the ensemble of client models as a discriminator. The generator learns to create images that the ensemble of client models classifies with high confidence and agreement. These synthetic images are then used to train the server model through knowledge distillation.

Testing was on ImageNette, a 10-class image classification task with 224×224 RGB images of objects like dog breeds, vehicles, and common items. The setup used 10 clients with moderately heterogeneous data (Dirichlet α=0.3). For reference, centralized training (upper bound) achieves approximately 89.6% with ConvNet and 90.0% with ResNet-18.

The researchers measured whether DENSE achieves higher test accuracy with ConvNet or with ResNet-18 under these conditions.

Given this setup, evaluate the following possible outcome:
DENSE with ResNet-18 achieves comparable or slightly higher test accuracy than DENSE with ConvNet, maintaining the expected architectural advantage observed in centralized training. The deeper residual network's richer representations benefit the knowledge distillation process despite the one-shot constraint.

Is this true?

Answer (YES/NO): NO